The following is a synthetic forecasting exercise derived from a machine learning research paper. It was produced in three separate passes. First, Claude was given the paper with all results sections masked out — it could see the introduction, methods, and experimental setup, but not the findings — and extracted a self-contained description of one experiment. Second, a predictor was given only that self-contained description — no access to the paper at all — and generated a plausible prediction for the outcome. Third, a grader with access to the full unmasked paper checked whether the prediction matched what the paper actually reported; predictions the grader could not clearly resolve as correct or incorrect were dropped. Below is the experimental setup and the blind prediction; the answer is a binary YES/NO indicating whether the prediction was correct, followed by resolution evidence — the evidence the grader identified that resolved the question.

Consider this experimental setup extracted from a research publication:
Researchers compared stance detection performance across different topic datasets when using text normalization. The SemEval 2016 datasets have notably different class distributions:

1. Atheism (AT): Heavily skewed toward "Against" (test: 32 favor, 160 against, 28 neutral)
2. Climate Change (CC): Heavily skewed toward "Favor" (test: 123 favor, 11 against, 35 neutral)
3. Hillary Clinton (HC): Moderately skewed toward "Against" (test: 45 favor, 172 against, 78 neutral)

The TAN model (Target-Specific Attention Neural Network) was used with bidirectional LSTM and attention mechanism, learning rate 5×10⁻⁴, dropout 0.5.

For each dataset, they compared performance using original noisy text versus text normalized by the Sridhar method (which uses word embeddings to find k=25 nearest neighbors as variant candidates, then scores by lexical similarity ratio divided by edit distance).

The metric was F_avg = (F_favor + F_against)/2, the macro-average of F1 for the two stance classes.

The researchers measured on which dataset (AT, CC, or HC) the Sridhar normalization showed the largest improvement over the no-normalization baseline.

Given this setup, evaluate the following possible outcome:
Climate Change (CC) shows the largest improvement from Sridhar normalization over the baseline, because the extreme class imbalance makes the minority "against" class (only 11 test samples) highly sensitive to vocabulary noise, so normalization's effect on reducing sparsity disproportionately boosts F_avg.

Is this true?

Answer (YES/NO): NO